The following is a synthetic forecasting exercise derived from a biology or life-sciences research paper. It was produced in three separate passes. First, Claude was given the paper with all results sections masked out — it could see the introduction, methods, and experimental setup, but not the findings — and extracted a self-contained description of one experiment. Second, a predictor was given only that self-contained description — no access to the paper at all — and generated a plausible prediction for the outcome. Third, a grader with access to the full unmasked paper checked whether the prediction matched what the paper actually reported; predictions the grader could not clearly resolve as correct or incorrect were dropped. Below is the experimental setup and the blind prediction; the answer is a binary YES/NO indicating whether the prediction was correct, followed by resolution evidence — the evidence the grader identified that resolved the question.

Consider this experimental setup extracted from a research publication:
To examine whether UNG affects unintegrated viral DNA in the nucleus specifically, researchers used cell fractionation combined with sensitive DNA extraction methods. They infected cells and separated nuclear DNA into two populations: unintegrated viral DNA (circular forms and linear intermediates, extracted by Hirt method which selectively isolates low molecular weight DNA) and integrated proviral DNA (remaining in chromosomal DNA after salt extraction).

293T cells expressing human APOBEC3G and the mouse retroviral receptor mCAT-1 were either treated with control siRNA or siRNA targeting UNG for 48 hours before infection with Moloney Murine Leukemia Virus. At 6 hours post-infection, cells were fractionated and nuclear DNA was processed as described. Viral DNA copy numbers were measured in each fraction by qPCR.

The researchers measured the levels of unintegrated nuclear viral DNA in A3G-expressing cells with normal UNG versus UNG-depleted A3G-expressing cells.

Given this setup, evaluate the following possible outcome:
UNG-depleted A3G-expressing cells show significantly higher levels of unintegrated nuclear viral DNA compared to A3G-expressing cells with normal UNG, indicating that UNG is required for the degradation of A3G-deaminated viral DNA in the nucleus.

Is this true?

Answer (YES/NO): NO